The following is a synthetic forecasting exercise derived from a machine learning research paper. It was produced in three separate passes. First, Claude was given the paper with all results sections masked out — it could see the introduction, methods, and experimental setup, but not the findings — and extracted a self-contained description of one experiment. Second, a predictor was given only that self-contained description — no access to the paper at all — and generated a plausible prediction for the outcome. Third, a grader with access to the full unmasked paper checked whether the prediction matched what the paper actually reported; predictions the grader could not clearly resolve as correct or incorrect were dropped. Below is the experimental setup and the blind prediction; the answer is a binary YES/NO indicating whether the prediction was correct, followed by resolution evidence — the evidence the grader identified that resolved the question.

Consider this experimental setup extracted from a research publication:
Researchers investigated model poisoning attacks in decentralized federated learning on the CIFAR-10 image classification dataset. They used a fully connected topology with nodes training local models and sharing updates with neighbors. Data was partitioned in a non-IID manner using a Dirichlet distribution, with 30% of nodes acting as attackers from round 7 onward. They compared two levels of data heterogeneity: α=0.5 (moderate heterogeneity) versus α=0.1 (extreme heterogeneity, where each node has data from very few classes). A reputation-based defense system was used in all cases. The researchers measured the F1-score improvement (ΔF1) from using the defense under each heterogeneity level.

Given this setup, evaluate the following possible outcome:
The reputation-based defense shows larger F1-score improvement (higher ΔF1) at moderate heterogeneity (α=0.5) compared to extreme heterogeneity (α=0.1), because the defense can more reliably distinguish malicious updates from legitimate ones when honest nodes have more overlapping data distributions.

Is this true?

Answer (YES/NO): YES